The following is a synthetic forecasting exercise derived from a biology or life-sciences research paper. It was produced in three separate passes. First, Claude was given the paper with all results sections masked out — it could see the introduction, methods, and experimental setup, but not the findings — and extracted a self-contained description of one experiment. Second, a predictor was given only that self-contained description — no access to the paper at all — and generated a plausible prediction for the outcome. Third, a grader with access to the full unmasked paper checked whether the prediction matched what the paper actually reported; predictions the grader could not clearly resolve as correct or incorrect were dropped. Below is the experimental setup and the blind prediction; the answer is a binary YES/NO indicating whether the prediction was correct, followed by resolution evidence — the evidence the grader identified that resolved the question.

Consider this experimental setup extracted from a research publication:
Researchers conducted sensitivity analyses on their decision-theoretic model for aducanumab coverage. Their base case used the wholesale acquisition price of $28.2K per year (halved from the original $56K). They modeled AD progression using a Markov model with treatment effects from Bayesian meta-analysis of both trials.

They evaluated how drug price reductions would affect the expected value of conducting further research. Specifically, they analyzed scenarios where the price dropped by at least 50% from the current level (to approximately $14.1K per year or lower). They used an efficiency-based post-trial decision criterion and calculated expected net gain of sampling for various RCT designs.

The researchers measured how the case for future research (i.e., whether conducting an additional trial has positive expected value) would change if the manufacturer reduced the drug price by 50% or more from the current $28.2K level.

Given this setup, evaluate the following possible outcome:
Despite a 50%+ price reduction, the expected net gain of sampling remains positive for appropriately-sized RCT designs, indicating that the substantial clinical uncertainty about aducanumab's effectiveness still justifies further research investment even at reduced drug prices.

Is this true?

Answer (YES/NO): YES